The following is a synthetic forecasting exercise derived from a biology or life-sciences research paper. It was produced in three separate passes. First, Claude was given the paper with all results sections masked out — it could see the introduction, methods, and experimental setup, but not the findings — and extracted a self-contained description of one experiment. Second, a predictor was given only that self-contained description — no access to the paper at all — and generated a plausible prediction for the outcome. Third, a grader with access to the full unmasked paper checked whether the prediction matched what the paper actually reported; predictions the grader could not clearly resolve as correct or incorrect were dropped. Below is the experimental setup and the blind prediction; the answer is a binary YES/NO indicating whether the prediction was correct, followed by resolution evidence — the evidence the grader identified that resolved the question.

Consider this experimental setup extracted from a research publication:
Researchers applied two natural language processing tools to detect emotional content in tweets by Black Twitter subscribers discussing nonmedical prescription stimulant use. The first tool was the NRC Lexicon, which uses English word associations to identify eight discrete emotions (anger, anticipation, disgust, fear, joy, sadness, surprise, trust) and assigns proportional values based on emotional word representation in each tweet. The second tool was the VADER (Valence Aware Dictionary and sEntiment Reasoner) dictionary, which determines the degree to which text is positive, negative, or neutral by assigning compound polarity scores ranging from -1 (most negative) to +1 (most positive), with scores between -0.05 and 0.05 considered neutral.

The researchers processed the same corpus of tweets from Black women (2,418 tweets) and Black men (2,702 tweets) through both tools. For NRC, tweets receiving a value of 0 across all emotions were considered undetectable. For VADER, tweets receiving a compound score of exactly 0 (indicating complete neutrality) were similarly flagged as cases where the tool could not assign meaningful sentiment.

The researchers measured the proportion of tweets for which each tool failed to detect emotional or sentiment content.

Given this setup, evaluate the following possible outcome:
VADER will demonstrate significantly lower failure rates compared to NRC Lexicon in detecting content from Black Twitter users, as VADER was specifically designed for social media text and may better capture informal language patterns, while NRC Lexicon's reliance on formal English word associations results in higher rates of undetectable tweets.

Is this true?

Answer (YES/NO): NO